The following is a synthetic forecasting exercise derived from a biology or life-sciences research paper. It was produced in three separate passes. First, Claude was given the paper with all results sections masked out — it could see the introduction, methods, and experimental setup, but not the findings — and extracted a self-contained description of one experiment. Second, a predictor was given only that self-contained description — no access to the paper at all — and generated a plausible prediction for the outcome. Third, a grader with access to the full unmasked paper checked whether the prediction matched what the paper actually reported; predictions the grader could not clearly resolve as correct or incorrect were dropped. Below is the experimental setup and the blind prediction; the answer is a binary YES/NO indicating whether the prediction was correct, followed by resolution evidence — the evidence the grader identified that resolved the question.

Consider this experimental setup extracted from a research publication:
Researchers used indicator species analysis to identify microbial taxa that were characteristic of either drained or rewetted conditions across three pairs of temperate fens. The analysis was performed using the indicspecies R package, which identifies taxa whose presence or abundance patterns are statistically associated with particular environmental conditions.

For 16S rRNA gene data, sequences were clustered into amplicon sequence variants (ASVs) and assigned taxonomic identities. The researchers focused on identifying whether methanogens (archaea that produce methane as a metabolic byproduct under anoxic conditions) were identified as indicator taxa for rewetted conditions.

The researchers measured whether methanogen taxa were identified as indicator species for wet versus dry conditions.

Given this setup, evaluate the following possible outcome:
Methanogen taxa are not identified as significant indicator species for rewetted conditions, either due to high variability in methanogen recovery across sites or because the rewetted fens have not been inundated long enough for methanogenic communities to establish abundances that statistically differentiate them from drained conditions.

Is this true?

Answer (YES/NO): NO